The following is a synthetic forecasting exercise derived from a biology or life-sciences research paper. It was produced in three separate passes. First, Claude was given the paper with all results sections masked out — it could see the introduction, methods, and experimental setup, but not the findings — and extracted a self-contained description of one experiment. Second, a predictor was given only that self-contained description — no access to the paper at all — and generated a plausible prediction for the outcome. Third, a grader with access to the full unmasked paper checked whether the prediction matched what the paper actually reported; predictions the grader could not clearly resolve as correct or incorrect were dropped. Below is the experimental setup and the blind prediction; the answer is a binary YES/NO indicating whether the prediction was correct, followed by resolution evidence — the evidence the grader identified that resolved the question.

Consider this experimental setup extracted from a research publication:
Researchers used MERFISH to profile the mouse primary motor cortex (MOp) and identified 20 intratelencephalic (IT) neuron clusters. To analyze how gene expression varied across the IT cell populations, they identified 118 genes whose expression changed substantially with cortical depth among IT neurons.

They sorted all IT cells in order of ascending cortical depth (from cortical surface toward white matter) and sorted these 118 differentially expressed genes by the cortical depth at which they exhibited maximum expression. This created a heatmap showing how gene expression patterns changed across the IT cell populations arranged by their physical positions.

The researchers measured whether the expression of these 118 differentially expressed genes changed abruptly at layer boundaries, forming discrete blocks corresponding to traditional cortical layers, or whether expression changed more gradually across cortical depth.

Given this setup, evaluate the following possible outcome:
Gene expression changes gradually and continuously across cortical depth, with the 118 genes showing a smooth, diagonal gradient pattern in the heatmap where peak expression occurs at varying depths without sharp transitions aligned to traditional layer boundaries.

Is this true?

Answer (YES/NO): YES